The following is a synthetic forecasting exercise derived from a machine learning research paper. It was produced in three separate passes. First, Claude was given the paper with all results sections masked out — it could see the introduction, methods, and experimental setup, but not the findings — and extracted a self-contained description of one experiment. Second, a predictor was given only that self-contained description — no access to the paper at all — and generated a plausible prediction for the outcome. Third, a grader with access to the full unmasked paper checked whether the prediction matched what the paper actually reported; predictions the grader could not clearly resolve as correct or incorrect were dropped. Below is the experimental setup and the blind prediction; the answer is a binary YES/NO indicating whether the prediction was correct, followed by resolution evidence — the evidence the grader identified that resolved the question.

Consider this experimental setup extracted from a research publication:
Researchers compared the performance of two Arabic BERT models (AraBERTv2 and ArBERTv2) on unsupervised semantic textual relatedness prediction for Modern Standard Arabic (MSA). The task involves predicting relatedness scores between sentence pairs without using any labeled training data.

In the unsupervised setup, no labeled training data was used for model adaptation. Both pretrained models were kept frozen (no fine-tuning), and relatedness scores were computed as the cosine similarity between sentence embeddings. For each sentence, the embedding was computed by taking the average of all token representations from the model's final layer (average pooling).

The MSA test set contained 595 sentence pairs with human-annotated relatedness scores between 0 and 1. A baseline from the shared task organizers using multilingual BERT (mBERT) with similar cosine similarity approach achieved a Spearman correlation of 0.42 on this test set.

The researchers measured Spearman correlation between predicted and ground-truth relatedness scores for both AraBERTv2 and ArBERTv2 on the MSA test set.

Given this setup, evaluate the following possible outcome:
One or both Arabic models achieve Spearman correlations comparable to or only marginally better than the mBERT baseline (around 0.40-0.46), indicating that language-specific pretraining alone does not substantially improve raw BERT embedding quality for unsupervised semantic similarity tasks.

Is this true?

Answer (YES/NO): NO